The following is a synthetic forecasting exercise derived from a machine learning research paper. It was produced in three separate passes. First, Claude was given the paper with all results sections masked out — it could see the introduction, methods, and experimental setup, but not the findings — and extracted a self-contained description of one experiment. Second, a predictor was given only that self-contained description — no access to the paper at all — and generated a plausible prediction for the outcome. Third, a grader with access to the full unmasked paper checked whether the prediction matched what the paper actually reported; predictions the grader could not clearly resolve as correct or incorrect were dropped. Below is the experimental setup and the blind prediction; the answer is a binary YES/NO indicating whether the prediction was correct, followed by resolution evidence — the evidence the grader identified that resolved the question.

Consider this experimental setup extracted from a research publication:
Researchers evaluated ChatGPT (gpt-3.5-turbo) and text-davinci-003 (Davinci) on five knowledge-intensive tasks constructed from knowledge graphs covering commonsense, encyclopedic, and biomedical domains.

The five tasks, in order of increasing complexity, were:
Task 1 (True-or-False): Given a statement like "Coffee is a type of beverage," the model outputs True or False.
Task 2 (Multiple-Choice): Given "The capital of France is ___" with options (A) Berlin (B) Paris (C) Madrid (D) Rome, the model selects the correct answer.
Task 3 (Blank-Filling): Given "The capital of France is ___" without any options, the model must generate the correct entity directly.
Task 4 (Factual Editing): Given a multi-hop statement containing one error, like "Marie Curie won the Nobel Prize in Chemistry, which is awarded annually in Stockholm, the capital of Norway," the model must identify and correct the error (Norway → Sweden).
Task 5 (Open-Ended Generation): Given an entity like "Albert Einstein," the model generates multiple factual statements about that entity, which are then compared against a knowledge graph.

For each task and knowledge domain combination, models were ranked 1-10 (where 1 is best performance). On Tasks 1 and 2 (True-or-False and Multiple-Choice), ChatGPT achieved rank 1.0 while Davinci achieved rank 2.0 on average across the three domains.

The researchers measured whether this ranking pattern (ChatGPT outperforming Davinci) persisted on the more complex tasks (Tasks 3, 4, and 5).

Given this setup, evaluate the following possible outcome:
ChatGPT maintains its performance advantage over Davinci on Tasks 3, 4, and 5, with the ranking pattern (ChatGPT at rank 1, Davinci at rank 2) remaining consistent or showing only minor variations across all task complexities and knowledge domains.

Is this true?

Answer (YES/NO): NO